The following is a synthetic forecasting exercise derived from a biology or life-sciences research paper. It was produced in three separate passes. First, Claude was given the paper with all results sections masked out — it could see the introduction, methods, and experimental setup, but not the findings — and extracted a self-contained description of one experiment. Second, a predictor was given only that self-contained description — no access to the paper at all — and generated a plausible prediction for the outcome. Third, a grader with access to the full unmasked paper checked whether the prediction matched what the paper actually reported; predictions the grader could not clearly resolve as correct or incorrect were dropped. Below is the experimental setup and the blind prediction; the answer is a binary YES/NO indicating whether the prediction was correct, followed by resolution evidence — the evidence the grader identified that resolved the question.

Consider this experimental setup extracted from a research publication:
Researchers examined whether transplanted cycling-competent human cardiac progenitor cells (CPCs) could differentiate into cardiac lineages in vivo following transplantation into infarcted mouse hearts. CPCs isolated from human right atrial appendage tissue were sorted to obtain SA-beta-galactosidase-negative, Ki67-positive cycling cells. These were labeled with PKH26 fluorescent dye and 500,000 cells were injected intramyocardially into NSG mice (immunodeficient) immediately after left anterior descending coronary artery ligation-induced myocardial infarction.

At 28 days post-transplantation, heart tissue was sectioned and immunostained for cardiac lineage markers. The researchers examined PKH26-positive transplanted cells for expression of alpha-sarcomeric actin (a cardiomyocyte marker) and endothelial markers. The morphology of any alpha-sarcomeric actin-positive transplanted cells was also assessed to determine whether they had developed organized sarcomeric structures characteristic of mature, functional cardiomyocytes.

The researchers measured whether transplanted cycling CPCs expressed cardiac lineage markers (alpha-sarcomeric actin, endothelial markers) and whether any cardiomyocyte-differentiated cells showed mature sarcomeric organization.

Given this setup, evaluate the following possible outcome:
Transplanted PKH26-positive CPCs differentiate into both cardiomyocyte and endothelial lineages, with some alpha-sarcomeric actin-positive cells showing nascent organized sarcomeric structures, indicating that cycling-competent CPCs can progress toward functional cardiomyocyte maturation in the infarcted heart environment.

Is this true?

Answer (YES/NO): NO